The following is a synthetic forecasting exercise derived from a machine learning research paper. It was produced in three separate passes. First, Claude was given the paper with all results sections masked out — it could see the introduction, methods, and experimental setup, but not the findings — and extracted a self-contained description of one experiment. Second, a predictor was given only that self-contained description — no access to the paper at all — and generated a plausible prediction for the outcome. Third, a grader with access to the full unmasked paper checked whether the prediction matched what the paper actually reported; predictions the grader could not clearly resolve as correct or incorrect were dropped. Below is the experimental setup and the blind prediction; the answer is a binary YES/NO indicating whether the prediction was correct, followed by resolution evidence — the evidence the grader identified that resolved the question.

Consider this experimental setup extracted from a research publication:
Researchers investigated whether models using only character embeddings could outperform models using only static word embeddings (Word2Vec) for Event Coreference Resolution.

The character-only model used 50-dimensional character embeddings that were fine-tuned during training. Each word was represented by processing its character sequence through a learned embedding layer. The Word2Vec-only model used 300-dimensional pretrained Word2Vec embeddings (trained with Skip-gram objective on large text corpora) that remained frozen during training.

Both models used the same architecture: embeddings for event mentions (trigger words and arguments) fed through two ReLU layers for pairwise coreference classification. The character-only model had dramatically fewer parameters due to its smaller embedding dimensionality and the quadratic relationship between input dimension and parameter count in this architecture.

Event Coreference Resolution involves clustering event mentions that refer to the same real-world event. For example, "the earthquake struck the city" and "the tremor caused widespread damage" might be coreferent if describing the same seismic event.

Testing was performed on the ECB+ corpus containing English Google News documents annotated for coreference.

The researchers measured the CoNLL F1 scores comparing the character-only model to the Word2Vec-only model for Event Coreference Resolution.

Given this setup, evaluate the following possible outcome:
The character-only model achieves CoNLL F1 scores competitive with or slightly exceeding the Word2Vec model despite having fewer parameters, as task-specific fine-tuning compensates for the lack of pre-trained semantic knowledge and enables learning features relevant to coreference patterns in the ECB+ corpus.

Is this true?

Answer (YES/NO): NO